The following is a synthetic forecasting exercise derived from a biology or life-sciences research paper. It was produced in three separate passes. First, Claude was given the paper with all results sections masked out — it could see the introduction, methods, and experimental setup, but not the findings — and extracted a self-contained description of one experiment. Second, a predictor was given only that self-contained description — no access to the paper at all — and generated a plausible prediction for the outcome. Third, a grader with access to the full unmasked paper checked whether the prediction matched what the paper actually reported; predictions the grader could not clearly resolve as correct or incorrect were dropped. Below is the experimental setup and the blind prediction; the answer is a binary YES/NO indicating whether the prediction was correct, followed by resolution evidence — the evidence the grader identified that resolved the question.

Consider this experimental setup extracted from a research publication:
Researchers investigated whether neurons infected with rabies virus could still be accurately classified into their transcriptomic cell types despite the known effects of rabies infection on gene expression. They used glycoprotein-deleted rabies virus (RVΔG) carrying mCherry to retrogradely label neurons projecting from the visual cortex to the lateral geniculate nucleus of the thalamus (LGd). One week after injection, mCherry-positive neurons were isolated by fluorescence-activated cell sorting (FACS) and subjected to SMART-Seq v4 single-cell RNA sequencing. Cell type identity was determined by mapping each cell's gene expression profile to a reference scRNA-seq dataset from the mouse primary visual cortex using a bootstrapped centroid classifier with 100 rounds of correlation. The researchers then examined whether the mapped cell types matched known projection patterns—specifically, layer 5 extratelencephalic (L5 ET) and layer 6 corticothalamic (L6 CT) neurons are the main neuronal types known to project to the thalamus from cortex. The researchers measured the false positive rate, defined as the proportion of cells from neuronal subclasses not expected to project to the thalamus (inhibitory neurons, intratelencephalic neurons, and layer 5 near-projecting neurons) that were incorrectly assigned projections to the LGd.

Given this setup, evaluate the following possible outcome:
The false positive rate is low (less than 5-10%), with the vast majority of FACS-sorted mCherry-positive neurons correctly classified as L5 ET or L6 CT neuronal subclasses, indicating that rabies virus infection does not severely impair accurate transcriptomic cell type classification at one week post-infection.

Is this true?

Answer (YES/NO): YES